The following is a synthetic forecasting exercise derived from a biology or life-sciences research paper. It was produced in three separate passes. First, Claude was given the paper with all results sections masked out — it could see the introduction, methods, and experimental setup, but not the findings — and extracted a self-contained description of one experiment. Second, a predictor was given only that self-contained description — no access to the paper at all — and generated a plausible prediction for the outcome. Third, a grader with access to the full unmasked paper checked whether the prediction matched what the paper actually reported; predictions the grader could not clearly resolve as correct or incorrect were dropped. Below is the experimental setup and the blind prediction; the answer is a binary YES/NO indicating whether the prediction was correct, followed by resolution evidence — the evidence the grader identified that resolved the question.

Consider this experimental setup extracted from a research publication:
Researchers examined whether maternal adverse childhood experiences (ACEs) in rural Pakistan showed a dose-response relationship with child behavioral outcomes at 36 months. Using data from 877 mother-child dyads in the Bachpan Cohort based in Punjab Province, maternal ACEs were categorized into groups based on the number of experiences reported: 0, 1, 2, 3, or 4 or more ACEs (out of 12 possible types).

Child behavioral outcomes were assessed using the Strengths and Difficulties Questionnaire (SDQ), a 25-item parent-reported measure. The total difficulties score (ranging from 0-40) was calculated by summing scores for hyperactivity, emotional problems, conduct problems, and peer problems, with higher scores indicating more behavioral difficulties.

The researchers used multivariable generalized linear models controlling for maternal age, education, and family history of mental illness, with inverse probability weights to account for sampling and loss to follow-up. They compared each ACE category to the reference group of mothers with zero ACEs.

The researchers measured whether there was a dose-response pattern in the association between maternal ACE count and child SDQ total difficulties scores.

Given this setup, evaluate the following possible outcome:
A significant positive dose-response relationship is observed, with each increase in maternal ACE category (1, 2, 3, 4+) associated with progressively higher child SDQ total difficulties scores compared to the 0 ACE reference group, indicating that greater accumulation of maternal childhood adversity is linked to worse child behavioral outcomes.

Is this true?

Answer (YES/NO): NO